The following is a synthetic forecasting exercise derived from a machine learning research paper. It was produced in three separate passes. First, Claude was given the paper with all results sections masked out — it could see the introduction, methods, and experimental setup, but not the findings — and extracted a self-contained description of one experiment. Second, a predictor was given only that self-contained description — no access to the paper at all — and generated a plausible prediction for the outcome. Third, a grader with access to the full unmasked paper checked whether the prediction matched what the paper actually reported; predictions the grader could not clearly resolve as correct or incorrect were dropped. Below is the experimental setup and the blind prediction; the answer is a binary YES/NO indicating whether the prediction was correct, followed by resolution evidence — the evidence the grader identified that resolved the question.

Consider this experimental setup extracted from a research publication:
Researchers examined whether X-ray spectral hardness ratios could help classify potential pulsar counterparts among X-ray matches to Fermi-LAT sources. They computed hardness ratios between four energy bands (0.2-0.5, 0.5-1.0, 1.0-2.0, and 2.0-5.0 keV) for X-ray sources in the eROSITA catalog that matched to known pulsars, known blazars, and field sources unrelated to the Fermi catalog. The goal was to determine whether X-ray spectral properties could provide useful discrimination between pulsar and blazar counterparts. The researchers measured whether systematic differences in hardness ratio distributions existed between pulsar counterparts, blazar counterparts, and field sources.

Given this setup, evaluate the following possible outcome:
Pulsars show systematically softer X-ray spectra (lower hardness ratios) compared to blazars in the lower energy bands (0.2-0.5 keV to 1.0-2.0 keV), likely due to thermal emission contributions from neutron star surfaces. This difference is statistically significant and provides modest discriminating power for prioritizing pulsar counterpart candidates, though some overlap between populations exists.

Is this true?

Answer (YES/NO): NO